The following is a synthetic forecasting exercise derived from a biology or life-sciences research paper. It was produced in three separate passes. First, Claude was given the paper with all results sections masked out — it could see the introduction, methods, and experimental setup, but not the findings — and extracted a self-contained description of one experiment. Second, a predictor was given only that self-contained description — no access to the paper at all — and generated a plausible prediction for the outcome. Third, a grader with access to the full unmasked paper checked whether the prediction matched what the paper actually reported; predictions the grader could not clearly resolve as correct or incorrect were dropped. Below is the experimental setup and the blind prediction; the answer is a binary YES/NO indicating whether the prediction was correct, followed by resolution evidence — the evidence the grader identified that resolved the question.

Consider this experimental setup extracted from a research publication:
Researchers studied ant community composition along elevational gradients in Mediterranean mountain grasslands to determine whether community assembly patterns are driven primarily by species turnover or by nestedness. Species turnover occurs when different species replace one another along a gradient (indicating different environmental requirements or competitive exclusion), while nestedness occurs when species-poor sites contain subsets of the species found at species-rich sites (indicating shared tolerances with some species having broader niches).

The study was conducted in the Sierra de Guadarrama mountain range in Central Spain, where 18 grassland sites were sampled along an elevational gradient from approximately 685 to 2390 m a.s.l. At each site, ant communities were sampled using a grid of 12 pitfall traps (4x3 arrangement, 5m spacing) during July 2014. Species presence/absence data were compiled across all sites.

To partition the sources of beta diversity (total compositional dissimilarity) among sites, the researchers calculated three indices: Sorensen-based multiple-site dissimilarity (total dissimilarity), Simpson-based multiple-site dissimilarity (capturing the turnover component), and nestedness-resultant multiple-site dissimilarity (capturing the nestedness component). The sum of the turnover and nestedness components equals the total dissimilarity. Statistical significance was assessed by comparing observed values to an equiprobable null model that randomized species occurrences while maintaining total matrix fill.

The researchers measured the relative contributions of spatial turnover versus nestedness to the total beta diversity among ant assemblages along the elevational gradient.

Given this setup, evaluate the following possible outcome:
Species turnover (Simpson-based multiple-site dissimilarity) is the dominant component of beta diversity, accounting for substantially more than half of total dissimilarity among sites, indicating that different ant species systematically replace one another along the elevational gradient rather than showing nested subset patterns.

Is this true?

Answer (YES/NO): YES